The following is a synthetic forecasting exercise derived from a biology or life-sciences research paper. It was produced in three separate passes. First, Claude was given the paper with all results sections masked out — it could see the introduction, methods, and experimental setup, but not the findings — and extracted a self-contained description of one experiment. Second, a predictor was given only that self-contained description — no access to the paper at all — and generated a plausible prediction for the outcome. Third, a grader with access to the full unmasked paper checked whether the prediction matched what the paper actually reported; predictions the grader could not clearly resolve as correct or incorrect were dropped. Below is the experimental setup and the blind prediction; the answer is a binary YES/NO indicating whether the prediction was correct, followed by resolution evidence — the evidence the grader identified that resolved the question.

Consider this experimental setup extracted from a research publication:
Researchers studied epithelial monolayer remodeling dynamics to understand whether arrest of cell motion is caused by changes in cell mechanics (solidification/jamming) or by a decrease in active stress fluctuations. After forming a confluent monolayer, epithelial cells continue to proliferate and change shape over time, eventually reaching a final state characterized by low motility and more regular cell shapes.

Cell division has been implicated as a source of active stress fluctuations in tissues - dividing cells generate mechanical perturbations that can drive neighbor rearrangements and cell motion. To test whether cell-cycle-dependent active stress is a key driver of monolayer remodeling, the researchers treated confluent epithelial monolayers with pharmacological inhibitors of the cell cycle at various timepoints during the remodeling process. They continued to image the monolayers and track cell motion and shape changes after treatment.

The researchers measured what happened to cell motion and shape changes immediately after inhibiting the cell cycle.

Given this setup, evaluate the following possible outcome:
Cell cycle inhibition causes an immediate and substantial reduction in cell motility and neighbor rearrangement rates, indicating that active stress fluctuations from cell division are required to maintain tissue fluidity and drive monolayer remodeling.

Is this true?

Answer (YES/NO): NO